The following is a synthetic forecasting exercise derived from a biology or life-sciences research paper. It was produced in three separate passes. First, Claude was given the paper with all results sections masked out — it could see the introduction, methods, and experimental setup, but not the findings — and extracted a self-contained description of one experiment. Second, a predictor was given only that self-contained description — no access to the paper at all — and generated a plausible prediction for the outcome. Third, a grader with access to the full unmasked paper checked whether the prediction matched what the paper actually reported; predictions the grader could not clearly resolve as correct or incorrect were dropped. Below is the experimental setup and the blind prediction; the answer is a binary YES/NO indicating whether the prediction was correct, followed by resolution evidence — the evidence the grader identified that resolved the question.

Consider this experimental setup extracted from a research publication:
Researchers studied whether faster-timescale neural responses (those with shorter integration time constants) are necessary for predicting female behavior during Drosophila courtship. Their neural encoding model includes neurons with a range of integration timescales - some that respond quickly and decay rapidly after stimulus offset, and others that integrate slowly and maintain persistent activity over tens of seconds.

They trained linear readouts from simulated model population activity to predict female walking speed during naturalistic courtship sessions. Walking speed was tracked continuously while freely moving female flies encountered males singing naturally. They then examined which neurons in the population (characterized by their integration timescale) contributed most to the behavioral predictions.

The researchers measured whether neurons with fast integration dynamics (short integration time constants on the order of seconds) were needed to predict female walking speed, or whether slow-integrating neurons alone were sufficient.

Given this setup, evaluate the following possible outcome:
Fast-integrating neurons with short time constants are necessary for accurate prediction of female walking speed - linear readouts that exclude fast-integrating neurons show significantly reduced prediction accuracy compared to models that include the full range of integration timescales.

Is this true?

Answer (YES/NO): NO